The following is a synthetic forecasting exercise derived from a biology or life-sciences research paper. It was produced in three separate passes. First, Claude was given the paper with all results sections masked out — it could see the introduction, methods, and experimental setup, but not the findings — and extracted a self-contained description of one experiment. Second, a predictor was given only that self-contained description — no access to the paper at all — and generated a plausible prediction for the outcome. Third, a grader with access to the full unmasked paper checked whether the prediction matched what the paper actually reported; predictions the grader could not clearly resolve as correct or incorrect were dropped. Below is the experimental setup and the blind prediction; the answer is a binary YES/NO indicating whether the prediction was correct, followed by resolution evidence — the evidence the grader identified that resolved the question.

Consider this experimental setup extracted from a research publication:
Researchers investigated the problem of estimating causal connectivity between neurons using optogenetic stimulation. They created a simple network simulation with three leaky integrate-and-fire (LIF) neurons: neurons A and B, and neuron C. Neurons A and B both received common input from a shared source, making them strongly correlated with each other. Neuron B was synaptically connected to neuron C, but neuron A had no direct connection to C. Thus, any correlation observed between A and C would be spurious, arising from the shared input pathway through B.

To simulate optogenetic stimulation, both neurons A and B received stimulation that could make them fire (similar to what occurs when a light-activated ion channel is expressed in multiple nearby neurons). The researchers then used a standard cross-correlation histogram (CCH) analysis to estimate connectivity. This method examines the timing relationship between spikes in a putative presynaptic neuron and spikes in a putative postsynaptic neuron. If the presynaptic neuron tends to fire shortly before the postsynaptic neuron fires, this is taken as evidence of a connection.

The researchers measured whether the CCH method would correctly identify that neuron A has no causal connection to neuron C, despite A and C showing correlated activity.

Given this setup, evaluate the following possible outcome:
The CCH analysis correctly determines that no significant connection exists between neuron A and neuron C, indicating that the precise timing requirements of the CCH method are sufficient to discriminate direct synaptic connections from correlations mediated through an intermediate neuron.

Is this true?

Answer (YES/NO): NO